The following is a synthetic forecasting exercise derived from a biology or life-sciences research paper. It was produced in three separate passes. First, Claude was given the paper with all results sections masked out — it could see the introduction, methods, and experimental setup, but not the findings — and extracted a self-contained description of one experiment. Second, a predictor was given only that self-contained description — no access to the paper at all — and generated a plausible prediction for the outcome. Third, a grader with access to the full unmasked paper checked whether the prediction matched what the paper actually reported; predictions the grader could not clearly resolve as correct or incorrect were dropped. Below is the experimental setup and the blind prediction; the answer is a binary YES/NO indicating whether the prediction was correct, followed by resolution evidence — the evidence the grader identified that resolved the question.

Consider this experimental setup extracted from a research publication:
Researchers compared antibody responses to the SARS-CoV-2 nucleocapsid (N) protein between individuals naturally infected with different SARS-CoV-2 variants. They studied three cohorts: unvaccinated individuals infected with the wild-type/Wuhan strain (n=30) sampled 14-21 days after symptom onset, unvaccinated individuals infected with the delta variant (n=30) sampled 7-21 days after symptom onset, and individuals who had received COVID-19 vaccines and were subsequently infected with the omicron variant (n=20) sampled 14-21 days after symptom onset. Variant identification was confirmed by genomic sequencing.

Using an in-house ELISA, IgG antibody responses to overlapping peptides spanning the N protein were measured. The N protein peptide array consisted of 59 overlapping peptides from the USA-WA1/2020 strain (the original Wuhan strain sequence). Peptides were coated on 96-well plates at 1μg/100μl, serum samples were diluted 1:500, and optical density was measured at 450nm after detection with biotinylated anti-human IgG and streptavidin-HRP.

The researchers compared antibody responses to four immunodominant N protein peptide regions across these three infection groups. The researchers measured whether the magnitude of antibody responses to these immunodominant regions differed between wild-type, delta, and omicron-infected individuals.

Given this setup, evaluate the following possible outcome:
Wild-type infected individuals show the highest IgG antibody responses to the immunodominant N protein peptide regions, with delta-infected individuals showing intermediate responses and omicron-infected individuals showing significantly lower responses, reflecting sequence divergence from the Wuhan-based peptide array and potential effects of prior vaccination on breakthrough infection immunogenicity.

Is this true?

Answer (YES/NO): NO